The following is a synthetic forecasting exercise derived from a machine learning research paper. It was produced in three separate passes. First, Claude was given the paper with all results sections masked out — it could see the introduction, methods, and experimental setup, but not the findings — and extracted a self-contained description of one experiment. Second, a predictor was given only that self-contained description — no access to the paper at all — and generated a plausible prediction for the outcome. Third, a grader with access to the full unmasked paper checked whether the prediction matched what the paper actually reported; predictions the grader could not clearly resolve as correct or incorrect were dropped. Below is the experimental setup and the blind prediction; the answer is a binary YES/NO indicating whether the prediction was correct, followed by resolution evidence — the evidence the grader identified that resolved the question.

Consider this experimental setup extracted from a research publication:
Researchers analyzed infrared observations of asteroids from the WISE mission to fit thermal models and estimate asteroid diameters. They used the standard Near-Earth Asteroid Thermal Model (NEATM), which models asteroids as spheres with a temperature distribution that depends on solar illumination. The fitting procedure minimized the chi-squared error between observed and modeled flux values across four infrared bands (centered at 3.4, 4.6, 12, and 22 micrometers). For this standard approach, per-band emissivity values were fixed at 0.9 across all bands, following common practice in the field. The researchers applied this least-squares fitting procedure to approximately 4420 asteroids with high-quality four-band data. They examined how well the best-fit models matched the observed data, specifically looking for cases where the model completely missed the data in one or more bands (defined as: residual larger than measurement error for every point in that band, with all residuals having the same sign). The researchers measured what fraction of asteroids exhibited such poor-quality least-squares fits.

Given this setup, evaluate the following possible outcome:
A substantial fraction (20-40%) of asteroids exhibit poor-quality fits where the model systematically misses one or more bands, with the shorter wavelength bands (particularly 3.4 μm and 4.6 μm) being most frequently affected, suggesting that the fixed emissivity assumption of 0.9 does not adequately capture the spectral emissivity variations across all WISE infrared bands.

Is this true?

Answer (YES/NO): NO